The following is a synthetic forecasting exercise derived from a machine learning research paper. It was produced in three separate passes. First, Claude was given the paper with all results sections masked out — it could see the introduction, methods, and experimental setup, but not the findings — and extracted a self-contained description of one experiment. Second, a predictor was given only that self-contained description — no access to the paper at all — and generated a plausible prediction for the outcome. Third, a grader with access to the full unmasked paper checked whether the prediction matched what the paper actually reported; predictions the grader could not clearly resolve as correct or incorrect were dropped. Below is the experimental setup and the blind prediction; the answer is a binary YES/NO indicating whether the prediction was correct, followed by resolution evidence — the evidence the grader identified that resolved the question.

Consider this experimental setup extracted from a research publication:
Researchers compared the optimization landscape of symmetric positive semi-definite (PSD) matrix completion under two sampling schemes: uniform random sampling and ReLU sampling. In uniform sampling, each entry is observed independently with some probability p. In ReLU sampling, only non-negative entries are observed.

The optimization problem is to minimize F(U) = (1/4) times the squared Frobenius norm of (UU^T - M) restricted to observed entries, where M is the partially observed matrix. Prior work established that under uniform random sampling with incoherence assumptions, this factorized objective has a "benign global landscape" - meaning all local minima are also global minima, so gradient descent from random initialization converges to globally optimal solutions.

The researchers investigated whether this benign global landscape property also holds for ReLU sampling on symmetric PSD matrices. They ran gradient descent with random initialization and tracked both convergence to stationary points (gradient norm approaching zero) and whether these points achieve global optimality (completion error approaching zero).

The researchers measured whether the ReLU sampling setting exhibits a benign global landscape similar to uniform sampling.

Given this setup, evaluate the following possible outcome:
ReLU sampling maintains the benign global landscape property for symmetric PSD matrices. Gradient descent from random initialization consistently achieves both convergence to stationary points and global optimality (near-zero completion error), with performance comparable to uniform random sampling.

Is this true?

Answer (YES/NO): NO